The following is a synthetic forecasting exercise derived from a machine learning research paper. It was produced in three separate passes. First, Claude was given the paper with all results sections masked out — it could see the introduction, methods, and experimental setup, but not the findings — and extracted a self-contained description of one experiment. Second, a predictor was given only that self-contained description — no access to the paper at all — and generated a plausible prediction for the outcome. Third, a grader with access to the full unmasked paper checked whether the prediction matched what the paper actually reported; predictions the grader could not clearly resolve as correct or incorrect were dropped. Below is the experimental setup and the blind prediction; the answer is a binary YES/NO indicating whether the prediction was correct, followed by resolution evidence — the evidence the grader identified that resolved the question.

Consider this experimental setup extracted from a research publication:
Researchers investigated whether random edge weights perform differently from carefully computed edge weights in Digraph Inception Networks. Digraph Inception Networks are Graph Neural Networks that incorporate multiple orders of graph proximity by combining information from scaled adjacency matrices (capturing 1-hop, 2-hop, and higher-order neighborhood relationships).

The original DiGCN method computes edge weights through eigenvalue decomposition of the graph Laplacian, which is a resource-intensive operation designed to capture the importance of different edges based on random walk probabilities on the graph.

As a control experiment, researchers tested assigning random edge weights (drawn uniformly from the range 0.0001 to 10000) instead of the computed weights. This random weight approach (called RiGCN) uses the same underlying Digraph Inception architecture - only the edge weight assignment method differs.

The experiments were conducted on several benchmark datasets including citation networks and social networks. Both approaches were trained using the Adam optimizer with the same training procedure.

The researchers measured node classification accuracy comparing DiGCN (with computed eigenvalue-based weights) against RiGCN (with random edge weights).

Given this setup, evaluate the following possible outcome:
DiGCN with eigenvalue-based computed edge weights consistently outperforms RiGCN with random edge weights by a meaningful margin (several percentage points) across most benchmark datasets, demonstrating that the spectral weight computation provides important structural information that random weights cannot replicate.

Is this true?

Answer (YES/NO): NO